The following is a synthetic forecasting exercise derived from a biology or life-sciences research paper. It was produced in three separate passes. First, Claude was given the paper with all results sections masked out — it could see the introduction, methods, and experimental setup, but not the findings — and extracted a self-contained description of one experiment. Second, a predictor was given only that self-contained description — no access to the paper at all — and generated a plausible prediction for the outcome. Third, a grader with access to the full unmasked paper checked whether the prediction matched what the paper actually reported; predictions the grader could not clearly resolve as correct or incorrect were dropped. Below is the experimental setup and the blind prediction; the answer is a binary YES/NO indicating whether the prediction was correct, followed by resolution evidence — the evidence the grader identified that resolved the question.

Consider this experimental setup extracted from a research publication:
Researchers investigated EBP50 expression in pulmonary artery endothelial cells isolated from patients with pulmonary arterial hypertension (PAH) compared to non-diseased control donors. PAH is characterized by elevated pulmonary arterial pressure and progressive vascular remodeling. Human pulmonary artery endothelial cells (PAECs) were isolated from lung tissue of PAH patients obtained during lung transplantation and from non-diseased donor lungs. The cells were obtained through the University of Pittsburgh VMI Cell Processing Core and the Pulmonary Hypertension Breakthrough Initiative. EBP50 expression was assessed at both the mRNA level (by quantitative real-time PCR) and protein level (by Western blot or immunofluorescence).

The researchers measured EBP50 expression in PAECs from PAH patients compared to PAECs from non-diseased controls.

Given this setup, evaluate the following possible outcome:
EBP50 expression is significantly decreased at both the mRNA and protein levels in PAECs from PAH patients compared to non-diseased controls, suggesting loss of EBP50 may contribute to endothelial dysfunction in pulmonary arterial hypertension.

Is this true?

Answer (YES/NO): NO